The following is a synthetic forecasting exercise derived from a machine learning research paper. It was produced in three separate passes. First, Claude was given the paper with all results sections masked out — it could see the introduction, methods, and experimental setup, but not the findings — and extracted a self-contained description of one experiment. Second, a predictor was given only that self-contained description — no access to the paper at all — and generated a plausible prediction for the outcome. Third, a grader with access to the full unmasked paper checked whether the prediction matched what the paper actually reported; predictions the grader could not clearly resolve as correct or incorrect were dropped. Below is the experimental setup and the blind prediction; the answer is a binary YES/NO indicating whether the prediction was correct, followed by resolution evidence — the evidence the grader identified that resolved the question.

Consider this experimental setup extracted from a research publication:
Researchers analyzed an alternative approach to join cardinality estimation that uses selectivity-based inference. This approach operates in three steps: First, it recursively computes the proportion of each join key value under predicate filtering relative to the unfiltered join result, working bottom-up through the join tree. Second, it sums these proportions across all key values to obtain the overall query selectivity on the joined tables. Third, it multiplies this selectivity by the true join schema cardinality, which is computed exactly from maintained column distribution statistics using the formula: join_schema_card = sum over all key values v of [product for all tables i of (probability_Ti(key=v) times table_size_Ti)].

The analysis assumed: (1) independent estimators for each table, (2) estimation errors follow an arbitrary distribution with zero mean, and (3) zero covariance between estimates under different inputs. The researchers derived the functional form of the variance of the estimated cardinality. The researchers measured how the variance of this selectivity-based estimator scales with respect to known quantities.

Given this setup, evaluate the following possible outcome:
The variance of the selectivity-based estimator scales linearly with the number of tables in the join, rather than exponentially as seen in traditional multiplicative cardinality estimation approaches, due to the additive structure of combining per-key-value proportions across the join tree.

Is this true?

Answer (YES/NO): NO